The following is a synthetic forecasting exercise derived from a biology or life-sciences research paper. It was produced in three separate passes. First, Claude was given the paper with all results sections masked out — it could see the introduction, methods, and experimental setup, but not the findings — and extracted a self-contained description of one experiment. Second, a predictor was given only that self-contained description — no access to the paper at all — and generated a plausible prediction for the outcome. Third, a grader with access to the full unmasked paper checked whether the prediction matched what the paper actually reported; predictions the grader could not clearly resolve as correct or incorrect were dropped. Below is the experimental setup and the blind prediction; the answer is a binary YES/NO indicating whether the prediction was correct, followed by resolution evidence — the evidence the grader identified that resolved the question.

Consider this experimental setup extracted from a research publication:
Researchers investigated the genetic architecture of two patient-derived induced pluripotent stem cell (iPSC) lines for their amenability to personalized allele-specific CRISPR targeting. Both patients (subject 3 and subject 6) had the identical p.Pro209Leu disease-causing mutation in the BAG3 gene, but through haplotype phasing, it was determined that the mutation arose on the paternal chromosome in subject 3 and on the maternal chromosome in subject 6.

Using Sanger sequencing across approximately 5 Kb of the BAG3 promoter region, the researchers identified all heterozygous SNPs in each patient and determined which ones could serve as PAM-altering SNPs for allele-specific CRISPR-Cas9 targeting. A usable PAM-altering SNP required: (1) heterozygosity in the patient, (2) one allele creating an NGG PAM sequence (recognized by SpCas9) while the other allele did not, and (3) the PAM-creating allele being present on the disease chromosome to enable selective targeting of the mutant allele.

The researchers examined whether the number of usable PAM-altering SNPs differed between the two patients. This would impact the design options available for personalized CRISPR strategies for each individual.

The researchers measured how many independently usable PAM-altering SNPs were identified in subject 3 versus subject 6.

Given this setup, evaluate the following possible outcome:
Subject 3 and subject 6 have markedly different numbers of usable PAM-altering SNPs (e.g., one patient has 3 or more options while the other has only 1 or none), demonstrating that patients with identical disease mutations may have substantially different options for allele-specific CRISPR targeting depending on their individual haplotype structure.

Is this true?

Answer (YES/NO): NO